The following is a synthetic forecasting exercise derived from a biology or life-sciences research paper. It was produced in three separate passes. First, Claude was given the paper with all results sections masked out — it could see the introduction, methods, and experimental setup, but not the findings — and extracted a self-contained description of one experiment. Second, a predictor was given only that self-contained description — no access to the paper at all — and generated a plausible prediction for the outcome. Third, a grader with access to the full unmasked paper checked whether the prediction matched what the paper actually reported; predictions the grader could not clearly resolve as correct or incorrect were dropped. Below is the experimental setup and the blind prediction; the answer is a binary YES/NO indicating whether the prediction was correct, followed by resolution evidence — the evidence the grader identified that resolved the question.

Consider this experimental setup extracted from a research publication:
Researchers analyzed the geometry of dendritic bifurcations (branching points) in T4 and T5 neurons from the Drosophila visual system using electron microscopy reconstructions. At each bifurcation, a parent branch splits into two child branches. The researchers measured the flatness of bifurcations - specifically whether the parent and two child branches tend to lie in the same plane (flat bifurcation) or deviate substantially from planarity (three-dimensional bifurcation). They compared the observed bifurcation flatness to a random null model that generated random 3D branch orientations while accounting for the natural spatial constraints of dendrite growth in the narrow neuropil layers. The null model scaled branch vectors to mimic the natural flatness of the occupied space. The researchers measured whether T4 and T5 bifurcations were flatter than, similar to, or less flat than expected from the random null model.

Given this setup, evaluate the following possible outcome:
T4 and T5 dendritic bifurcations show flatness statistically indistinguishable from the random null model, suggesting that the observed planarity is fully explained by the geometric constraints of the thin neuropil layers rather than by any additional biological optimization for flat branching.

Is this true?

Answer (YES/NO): NO